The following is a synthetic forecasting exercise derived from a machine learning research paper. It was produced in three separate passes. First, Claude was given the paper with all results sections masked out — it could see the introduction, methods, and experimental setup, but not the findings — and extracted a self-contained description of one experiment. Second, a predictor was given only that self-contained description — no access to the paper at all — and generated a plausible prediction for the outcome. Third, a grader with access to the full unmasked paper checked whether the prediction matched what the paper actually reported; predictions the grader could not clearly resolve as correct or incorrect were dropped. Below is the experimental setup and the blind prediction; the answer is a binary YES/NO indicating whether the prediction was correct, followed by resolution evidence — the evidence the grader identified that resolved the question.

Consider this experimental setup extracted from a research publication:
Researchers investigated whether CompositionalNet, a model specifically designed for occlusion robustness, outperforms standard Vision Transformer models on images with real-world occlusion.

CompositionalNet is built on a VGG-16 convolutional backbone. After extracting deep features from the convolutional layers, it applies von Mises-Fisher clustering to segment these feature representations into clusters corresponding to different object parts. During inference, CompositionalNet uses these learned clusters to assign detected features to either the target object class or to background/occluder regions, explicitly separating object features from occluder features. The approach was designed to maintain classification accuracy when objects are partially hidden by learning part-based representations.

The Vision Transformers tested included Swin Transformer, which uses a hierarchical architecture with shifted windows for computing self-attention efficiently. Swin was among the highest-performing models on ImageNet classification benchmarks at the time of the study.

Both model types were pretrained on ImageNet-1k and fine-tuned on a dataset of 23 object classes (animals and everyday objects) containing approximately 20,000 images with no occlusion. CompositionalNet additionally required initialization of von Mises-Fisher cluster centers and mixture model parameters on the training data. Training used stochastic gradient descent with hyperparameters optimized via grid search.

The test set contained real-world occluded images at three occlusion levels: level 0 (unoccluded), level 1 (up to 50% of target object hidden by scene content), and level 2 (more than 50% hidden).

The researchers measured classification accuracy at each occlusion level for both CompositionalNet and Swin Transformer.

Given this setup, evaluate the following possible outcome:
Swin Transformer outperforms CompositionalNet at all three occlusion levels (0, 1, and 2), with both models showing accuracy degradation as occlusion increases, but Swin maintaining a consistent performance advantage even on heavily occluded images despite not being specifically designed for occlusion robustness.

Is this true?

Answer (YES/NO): YES